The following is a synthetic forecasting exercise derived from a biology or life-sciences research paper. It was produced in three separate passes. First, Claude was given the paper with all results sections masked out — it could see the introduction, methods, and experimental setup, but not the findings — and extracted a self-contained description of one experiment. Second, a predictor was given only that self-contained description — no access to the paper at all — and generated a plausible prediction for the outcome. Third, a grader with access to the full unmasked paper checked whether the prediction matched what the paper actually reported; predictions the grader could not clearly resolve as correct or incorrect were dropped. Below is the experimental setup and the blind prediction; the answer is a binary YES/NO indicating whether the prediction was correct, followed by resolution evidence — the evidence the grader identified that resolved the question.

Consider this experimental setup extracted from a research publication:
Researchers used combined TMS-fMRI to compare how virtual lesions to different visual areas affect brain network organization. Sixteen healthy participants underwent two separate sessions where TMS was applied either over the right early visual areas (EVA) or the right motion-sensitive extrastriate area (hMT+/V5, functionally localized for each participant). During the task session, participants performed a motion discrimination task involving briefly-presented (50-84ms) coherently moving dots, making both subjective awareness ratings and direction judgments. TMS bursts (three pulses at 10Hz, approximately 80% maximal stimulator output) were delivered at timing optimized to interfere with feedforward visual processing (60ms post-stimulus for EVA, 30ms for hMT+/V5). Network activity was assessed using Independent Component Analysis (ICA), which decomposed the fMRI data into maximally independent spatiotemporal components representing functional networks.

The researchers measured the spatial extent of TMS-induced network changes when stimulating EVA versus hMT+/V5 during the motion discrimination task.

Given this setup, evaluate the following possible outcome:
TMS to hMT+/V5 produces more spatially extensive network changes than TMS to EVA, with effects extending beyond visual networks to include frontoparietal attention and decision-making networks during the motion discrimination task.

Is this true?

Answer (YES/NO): YES